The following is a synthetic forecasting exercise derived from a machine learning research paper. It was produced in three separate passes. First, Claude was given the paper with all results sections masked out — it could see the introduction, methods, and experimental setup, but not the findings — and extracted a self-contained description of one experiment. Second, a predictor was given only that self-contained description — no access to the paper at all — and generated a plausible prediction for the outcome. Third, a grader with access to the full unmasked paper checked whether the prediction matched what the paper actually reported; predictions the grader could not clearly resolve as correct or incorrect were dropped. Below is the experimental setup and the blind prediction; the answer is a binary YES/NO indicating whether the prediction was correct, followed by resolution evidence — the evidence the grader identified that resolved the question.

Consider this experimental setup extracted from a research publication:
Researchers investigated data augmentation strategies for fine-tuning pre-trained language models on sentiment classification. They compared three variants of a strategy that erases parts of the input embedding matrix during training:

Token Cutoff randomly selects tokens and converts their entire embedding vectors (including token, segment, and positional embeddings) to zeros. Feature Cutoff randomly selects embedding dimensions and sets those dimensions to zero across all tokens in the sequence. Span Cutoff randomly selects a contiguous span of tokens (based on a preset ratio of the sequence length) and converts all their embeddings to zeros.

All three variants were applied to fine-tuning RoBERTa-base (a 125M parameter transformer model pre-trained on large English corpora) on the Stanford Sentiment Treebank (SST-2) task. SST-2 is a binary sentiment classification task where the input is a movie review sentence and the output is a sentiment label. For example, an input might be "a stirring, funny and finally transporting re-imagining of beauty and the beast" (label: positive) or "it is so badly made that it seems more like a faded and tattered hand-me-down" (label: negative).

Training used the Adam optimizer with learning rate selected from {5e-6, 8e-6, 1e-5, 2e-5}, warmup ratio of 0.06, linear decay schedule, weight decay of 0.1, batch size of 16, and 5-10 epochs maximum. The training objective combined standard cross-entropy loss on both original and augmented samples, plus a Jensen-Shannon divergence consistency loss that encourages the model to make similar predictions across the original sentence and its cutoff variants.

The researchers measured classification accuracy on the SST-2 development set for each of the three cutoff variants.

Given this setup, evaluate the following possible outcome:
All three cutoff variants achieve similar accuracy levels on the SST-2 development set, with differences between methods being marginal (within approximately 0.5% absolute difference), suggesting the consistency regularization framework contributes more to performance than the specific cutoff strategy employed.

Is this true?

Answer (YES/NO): YES